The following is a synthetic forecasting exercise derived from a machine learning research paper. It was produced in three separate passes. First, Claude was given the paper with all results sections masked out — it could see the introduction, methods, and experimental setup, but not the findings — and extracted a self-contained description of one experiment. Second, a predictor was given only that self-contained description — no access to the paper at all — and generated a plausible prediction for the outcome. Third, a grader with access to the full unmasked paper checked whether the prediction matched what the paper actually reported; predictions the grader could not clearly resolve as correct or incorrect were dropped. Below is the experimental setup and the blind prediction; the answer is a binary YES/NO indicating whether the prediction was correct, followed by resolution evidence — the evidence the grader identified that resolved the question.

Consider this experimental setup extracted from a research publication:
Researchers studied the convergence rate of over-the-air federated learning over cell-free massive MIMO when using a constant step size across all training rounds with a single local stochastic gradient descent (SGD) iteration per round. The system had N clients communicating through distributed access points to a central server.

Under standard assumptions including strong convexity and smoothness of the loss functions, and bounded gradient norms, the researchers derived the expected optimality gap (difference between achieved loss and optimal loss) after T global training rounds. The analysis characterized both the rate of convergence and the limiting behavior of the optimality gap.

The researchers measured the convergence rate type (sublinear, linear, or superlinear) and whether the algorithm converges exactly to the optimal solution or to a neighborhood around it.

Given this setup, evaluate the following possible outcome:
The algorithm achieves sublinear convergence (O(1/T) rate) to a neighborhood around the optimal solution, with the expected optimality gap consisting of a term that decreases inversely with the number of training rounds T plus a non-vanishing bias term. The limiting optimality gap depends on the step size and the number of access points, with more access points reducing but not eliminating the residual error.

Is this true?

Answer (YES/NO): NO